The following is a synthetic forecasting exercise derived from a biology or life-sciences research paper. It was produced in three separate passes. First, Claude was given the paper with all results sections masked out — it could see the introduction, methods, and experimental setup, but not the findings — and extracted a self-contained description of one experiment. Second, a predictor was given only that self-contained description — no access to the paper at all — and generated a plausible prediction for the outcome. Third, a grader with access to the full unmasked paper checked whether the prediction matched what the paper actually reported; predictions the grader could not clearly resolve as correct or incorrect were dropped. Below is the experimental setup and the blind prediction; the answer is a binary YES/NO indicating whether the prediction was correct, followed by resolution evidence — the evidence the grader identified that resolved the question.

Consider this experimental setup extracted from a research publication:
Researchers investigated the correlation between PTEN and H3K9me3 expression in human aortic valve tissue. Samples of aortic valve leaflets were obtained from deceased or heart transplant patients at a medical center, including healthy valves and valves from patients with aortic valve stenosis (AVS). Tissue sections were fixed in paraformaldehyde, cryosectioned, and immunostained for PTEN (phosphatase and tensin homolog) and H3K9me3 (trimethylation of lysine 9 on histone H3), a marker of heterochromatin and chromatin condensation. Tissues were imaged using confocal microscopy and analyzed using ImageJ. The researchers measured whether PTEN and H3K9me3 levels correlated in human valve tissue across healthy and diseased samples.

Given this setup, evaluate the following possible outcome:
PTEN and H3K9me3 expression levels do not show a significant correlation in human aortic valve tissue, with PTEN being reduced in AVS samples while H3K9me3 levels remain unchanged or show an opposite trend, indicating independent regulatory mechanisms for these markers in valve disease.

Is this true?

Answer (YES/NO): NO